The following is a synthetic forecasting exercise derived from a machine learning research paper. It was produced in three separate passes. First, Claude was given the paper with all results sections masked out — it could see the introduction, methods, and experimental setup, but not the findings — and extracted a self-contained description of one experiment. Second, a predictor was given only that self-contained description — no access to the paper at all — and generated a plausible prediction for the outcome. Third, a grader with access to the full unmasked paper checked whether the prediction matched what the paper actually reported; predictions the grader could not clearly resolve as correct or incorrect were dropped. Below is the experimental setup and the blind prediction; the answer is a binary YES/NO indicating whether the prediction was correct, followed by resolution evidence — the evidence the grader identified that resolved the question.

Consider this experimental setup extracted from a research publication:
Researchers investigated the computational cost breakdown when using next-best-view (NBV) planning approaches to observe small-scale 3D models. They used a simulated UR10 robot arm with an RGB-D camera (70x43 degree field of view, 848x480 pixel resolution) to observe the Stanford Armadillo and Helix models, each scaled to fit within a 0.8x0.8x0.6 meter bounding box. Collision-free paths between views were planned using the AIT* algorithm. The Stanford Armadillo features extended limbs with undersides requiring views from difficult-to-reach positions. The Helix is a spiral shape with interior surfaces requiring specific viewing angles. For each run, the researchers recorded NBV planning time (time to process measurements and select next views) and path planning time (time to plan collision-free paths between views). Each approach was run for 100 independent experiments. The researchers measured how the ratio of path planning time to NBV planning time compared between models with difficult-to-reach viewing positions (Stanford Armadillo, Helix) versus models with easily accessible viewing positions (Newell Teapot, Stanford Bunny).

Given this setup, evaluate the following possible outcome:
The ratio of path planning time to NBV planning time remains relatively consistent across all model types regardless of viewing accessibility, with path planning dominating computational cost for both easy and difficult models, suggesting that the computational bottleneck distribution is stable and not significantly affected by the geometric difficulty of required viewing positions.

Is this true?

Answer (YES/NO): NO